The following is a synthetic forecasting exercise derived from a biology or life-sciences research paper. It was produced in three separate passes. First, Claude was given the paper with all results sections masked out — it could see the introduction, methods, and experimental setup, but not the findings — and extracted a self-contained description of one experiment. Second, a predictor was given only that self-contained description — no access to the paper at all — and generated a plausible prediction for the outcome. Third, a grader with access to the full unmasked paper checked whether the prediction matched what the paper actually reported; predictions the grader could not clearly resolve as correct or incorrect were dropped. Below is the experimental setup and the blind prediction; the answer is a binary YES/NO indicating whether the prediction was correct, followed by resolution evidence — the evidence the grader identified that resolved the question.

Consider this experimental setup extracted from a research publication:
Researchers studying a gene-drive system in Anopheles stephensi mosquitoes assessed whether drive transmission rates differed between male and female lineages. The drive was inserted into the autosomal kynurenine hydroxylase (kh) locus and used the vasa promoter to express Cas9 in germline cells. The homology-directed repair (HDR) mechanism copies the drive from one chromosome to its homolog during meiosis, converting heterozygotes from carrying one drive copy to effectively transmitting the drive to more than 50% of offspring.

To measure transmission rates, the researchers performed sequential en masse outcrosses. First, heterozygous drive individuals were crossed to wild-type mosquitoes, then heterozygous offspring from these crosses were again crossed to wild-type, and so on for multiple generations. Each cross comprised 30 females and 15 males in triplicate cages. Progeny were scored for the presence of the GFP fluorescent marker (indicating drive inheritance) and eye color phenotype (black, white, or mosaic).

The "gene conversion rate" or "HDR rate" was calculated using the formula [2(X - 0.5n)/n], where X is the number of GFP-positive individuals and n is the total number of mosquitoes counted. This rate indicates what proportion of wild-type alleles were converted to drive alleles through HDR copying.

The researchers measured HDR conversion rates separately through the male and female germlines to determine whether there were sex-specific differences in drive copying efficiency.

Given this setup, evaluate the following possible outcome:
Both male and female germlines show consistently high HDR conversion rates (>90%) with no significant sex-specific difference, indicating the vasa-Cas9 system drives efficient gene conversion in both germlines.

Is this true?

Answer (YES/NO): NO